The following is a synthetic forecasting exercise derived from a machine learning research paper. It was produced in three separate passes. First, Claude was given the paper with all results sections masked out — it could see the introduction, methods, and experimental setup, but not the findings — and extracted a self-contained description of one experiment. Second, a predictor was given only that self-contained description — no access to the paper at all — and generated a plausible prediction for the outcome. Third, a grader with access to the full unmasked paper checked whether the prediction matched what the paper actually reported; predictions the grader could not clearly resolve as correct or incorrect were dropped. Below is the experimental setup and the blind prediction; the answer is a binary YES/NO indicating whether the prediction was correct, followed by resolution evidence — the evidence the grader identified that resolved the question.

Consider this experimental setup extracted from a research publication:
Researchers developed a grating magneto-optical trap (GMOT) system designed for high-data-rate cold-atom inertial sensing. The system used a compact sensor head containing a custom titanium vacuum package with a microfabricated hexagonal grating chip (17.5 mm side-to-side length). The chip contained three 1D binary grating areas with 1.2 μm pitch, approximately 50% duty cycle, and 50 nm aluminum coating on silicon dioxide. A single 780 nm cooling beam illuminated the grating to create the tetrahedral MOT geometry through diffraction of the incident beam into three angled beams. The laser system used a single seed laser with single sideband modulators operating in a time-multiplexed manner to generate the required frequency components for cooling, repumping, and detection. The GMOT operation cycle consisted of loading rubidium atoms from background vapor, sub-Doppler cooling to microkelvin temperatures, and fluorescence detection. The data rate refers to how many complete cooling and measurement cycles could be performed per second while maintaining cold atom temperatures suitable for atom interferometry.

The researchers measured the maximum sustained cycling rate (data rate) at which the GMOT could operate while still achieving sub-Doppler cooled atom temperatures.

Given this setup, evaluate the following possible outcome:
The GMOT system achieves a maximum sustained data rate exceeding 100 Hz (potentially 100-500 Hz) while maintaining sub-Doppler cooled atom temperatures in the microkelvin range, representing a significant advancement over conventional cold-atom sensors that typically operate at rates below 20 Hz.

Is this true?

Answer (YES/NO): NO